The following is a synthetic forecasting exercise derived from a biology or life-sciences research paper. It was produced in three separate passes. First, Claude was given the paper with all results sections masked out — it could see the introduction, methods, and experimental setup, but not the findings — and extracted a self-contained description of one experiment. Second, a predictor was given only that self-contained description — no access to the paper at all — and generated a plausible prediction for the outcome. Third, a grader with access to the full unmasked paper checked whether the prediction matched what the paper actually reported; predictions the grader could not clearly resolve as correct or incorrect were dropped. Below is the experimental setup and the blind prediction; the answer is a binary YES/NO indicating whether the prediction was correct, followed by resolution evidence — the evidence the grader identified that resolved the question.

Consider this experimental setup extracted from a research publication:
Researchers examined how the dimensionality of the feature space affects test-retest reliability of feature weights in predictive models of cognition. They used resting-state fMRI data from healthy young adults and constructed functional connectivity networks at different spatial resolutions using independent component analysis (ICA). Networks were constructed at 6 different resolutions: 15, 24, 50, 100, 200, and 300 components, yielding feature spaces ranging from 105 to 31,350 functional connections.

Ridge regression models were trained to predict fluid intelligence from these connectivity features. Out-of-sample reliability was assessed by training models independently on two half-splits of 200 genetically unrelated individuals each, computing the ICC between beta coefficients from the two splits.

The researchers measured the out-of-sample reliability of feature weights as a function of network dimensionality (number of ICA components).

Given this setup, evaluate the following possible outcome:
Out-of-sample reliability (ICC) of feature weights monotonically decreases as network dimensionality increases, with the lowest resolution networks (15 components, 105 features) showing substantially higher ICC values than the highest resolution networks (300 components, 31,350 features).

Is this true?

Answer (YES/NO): YES